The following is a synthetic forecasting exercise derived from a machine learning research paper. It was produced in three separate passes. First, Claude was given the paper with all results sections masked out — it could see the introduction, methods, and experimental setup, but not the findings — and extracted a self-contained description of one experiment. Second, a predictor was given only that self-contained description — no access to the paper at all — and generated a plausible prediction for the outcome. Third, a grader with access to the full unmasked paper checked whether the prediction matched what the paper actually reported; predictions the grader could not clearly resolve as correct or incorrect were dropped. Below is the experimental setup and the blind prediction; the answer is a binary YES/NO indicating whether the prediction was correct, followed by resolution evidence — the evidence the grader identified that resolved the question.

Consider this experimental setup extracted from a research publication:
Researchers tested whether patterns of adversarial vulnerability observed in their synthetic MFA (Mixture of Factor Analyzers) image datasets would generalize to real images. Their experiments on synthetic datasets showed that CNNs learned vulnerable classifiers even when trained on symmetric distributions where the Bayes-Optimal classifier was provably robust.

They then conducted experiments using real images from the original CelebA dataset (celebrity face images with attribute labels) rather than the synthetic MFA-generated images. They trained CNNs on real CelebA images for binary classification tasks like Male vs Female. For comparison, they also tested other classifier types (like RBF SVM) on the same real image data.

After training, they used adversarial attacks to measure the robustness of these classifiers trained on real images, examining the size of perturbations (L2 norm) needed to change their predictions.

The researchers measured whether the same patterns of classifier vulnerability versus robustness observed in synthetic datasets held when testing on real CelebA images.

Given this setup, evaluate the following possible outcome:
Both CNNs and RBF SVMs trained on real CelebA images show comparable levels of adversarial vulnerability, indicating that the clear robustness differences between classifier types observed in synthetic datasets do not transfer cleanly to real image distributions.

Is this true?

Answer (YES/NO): NO